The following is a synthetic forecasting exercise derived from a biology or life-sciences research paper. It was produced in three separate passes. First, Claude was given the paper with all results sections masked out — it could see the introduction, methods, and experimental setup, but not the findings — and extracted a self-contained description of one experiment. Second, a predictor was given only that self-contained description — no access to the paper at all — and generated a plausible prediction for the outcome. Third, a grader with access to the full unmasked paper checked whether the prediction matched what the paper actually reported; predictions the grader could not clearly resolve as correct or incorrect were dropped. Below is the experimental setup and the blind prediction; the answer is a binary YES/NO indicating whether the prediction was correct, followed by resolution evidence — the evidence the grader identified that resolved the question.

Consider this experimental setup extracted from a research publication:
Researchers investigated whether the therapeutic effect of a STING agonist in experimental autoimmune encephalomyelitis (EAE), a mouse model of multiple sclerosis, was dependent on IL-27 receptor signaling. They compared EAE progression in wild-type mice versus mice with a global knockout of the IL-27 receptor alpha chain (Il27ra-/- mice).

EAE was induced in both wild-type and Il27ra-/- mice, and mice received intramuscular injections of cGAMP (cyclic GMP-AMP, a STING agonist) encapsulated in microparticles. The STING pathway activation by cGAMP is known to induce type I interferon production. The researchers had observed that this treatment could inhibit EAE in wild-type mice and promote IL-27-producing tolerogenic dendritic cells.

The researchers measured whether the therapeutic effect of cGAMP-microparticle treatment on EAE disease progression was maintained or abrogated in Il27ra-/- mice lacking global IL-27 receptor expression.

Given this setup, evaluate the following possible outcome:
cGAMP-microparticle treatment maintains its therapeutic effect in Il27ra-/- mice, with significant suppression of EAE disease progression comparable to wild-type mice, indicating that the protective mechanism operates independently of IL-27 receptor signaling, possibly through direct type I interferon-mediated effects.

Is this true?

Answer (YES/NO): NO